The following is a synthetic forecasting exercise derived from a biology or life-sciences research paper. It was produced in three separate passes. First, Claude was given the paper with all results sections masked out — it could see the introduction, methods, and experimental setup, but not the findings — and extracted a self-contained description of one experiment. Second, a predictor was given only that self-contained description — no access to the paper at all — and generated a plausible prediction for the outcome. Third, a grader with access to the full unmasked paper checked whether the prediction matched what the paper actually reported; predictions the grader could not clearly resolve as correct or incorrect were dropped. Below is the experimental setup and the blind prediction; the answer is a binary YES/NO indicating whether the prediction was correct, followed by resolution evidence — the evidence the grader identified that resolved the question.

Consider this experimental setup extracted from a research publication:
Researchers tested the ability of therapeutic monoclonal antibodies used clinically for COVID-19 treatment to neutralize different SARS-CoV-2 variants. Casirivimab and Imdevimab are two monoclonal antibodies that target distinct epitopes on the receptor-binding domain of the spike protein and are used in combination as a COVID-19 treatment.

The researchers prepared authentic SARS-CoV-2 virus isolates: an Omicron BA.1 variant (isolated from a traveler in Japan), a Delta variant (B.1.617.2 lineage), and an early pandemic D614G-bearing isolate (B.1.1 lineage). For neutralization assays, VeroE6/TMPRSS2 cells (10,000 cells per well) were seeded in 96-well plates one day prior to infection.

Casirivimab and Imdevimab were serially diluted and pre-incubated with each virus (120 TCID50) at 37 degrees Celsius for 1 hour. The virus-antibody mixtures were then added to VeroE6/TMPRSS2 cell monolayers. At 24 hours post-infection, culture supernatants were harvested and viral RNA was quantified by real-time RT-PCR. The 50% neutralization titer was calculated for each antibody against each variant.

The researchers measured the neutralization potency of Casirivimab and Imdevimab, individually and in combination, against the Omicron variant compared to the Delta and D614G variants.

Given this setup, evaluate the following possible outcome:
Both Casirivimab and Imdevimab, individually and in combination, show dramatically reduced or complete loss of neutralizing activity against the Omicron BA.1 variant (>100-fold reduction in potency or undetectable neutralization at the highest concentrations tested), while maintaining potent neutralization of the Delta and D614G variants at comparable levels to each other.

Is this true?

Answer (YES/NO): NO